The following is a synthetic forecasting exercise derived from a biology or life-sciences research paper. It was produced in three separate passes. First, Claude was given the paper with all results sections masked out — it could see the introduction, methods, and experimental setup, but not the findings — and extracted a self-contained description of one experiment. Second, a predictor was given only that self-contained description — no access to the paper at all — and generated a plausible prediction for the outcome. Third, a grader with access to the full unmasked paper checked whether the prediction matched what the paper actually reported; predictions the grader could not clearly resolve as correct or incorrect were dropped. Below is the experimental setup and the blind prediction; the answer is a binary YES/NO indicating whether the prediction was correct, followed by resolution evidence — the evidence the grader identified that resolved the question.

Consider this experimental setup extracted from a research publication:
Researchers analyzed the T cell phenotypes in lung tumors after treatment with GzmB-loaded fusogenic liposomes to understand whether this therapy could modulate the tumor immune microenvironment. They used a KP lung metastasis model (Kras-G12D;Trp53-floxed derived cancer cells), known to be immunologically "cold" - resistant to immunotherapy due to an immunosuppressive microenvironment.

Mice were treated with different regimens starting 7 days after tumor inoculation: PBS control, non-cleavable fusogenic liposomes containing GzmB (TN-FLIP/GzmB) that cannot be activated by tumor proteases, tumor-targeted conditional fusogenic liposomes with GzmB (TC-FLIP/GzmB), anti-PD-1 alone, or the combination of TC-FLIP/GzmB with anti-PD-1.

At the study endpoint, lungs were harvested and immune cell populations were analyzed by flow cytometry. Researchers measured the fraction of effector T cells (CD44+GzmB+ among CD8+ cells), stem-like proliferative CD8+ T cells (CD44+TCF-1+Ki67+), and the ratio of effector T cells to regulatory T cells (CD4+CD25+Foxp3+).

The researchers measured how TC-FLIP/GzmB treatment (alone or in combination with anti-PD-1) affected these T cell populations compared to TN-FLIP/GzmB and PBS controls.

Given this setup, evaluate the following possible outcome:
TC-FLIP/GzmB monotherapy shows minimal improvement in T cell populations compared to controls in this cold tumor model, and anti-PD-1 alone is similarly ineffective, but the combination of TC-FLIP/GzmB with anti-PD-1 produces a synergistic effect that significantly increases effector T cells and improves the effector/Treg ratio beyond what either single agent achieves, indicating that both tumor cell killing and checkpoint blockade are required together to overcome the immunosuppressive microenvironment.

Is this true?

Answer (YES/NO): NO